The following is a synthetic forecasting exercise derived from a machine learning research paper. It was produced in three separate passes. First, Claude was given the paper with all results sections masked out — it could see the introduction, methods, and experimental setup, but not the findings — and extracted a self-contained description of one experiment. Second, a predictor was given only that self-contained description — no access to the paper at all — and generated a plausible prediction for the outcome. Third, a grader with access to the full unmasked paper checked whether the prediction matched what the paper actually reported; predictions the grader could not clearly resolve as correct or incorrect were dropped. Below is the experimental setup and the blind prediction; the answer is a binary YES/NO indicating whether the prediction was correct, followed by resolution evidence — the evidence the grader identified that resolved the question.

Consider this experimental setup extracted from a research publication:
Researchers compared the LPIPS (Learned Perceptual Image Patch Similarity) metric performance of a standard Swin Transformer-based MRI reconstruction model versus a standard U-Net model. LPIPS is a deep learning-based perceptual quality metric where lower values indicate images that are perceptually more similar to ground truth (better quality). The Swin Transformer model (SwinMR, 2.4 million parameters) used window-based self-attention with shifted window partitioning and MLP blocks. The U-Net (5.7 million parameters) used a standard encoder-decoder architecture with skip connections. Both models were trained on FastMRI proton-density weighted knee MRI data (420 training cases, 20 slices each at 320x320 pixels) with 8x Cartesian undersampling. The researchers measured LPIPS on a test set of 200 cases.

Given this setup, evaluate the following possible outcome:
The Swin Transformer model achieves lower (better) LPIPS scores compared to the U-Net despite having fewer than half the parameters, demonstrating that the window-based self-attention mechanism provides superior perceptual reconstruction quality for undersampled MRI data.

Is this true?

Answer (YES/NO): YES